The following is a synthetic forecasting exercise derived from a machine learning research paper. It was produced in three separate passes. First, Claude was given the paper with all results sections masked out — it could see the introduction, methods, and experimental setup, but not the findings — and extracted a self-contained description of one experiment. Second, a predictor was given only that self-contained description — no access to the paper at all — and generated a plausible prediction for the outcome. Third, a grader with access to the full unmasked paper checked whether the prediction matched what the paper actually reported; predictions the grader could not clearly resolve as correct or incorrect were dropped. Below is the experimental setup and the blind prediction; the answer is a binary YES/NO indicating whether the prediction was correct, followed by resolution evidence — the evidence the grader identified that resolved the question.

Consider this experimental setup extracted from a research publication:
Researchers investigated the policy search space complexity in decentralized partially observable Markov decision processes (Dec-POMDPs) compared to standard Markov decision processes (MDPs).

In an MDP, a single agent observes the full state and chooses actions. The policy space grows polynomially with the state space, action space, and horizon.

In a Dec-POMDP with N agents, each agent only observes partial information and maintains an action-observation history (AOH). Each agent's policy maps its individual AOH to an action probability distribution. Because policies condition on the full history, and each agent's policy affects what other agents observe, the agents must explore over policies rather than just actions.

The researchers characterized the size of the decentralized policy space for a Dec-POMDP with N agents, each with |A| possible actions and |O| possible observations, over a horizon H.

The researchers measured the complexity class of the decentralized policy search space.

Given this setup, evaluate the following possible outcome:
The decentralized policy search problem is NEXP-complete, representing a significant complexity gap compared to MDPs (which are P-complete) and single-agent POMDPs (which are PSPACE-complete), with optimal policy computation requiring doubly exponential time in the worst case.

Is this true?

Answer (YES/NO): YES